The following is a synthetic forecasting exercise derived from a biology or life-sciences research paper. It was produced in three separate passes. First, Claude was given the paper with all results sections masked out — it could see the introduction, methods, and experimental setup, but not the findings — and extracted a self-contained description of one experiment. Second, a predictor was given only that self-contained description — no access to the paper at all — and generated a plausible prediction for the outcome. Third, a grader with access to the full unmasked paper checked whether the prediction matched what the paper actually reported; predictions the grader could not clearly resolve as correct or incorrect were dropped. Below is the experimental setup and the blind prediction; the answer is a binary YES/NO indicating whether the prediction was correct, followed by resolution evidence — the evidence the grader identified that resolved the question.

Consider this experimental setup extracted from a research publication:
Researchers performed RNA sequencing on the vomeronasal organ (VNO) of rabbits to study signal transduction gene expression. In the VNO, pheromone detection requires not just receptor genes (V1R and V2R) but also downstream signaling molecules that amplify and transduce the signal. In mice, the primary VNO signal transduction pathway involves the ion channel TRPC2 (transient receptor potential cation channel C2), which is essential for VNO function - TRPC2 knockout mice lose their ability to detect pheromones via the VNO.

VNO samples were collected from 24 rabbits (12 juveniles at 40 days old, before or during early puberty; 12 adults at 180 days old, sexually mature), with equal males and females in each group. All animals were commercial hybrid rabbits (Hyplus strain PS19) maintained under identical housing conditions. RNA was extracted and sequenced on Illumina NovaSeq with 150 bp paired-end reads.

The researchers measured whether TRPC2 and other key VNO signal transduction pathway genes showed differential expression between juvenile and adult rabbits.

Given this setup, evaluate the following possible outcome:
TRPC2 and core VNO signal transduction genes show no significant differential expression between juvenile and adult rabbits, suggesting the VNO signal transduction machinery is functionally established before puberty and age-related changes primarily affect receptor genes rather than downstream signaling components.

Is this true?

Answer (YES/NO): NO